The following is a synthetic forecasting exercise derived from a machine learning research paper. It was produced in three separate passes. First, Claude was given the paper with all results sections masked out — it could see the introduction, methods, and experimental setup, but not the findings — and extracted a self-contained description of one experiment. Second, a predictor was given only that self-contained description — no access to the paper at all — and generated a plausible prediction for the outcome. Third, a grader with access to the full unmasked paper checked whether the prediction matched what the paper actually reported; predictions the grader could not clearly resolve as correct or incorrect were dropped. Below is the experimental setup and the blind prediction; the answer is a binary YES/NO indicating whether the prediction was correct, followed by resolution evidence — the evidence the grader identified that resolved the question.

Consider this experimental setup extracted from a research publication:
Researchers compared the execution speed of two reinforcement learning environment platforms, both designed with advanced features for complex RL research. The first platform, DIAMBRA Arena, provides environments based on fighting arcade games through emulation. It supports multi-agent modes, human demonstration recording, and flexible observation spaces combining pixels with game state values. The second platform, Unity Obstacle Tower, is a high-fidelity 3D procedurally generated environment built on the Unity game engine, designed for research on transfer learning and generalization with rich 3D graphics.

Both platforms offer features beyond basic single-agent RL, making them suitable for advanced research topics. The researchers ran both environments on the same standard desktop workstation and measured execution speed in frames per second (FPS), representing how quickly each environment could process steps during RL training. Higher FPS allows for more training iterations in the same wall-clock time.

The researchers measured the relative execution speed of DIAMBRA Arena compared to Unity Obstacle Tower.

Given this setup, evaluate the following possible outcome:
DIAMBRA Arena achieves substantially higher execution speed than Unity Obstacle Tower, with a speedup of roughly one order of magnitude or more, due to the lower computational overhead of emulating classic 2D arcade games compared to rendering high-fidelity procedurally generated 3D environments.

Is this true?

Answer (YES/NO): YES